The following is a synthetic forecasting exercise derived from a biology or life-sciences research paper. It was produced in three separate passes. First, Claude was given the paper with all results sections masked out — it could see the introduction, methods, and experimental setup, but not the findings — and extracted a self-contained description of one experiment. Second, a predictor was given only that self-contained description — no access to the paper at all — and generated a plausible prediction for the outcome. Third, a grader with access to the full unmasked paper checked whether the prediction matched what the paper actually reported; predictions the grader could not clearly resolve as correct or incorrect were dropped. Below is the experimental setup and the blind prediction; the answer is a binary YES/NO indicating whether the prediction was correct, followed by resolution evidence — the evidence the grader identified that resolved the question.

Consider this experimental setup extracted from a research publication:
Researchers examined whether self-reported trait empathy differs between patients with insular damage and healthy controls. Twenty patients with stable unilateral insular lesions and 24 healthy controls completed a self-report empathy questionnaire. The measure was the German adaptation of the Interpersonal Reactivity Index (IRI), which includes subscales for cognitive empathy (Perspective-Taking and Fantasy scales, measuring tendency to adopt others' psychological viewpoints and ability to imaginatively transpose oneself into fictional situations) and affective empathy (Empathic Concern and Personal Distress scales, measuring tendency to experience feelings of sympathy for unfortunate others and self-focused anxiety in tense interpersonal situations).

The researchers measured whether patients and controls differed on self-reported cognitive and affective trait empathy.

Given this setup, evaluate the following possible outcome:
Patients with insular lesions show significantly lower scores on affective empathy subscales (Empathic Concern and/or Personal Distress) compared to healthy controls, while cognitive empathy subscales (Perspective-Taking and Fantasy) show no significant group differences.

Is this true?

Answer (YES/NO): NO